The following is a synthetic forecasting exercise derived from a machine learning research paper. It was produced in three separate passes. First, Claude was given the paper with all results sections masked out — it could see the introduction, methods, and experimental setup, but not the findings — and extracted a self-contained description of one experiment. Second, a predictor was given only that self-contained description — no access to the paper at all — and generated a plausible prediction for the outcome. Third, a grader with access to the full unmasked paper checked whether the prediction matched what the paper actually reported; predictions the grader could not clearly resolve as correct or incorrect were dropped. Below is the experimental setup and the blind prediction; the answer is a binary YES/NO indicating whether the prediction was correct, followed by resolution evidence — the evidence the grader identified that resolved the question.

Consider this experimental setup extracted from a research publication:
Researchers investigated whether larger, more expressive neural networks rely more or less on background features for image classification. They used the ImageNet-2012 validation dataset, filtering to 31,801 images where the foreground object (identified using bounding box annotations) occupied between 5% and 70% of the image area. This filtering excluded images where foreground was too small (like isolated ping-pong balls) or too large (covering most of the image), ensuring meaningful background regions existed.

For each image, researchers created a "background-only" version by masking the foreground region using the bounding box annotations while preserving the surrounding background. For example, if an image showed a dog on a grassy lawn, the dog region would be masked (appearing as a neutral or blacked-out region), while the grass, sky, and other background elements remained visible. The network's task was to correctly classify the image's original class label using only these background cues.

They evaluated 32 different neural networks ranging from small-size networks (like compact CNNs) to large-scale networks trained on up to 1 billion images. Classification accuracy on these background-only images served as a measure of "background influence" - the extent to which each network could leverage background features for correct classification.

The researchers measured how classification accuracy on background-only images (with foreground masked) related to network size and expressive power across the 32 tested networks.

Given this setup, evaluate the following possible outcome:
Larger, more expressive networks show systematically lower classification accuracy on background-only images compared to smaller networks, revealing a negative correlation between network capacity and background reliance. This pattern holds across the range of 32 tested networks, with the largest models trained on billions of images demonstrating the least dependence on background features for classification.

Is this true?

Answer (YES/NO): NO